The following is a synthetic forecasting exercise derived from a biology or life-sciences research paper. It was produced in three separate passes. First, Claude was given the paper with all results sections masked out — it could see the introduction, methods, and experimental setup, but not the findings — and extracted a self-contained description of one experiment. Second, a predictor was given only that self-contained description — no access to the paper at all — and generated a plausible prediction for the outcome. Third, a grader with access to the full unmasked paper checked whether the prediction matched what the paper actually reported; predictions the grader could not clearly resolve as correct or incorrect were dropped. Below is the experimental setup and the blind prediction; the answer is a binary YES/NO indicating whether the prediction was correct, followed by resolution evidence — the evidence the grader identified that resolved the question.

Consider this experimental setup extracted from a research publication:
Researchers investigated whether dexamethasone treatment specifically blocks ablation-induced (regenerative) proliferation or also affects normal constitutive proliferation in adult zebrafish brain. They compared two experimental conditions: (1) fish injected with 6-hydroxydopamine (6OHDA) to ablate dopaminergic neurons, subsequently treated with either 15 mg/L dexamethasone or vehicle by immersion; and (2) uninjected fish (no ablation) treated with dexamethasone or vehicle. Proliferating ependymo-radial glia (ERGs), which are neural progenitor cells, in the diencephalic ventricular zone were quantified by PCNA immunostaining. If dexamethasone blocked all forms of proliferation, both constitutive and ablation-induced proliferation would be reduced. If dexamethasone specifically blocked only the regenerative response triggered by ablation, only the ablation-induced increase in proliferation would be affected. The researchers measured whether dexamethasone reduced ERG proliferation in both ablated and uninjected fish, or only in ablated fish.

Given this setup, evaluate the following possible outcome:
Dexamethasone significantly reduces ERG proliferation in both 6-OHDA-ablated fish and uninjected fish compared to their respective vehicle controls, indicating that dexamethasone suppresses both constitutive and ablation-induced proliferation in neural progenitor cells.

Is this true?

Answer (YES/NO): NO